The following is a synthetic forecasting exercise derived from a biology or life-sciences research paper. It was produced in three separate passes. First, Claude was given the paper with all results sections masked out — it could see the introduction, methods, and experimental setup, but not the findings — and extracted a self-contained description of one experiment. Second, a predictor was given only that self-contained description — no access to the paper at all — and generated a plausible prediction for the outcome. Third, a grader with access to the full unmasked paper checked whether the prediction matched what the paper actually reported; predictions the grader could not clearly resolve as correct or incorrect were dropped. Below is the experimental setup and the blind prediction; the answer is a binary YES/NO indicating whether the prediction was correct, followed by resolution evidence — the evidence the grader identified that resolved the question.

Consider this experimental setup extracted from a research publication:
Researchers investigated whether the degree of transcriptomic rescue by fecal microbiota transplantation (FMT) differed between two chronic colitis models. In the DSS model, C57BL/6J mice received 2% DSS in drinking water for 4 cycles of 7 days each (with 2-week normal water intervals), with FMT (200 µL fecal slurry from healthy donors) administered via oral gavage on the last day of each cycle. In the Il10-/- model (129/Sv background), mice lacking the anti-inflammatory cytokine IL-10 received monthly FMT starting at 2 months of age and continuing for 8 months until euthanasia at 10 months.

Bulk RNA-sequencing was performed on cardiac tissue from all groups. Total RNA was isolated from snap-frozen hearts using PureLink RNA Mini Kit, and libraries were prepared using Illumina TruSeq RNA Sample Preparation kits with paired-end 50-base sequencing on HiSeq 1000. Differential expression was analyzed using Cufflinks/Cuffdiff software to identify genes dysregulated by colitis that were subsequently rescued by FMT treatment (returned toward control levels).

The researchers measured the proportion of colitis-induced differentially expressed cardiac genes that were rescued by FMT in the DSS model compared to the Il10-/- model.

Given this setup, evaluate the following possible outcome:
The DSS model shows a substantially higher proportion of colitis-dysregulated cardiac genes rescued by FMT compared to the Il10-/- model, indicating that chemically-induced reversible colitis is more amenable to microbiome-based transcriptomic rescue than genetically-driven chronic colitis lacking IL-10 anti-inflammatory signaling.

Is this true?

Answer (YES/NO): NO